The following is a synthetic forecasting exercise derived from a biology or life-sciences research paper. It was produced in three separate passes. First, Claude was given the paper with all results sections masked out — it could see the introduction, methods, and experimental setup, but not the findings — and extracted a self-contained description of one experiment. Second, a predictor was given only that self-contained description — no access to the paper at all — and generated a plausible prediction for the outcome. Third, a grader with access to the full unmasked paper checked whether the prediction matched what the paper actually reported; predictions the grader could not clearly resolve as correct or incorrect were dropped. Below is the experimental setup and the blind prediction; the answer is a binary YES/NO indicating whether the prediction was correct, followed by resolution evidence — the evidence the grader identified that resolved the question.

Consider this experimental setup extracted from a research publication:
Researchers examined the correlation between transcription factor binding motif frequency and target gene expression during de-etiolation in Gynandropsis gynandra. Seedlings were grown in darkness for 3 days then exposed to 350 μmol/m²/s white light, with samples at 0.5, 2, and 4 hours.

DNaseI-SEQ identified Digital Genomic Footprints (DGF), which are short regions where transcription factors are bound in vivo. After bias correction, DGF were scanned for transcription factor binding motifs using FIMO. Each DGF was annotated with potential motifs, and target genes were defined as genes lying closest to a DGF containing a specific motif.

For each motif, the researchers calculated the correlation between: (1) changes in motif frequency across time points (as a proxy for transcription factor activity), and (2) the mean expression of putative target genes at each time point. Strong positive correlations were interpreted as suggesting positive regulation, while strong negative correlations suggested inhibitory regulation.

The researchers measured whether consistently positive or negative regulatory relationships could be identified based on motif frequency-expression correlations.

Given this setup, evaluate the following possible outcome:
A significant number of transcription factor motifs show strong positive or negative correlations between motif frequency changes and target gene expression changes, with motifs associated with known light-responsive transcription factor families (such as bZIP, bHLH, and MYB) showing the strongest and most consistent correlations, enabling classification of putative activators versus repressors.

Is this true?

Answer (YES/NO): NO